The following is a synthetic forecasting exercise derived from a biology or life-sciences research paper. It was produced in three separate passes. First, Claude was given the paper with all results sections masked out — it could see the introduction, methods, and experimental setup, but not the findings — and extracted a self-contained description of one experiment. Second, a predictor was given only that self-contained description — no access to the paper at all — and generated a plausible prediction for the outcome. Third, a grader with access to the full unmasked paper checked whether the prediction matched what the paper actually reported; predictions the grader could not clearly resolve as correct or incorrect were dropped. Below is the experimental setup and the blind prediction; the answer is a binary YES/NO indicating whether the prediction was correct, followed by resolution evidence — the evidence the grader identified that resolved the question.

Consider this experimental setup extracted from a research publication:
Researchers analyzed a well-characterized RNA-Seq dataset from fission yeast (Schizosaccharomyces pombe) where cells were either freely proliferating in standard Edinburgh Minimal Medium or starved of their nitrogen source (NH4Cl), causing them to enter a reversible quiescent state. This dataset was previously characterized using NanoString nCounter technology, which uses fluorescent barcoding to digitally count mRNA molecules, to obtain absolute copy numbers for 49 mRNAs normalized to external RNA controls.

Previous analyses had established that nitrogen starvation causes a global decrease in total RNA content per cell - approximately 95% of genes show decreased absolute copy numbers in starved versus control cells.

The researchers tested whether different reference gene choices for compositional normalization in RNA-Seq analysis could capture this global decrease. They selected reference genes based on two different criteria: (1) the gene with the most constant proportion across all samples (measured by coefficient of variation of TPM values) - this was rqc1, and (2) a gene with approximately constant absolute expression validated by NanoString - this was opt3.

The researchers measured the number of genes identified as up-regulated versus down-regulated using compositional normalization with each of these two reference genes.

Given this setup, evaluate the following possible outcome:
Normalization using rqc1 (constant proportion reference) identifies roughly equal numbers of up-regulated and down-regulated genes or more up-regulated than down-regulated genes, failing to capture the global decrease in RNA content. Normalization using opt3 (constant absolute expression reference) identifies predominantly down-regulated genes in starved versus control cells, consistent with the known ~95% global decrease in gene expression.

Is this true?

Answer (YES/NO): YES